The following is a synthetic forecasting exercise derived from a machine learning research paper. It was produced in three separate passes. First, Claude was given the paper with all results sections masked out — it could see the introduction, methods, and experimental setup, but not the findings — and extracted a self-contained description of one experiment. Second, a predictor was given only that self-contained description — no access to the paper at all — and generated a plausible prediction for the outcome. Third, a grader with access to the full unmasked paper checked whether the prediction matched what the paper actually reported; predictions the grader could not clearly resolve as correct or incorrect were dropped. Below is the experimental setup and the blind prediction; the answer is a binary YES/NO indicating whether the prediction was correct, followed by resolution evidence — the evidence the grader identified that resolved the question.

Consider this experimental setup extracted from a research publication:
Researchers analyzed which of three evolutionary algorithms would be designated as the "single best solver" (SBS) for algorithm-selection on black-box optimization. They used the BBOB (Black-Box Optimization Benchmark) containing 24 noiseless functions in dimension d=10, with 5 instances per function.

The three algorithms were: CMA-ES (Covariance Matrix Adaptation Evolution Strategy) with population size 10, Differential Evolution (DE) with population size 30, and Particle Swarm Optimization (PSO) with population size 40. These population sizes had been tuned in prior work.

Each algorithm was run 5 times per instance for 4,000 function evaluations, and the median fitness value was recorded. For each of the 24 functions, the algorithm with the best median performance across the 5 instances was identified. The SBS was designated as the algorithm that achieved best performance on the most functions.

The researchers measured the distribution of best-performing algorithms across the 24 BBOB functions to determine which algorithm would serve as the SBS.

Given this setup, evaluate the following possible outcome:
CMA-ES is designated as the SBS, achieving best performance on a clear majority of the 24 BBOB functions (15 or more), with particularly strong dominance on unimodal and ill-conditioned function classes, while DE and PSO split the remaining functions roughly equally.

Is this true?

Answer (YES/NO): NO